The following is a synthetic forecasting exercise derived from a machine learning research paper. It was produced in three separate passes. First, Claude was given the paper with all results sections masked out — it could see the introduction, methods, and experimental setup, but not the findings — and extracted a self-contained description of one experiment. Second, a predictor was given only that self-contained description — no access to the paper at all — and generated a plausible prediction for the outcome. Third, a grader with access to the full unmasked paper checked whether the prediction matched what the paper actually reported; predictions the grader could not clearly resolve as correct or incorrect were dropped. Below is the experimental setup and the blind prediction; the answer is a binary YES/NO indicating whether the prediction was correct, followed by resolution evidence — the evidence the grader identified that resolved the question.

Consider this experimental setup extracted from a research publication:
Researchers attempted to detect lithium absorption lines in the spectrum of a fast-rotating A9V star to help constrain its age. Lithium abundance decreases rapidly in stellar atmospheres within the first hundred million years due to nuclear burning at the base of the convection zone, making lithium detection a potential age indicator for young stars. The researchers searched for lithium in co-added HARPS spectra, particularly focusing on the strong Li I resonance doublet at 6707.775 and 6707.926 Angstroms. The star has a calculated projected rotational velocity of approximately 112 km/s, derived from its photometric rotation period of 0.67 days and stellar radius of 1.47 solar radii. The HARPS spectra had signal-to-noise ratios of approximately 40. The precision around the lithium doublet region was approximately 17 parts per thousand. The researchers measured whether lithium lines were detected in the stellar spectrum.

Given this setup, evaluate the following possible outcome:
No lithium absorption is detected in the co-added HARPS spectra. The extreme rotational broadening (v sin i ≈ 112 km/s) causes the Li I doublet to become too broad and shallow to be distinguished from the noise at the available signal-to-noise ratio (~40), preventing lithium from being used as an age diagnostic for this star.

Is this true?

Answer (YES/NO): YES